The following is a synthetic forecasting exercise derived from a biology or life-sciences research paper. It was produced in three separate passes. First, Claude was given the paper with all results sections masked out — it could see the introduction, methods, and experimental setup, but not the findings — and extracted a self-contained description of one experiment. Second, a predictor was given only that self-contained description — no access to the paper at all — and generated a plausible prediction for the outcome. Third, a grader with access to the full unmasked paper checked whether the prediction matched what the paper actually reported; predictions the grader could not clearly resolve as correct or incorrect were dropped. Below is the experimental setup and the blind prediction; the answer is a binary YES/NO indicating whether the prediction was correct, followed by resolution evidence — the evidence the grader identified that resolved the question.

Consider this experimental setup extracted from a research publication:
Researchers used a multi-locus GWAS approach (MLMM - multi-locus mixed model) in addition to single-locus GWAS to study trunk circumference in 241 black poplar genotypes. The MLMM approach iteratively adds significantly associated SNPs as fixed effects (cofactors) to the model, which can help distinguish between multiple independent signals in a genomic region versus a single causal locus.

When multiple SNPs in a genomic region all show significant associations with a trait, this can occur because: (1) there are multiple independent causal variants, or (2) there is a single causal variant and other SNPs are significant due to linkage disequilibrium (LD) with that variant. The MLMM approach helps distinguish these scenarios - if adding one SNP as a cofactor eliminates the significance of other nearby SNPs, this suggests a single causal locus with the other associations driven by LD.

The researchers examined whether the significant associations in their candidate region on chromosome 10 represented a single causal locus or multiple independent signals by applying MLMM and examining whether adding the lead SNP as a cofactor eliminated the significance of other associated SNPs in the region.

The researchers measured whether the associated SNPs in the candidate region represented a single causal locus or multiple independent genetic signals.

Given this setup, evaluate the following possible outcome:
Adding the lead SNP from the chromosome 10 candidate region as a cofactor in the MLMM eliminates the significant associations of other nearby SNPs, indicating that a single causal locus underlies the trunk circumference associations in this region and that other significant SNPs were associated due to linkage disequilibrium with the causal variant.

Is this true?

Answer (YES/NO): YES